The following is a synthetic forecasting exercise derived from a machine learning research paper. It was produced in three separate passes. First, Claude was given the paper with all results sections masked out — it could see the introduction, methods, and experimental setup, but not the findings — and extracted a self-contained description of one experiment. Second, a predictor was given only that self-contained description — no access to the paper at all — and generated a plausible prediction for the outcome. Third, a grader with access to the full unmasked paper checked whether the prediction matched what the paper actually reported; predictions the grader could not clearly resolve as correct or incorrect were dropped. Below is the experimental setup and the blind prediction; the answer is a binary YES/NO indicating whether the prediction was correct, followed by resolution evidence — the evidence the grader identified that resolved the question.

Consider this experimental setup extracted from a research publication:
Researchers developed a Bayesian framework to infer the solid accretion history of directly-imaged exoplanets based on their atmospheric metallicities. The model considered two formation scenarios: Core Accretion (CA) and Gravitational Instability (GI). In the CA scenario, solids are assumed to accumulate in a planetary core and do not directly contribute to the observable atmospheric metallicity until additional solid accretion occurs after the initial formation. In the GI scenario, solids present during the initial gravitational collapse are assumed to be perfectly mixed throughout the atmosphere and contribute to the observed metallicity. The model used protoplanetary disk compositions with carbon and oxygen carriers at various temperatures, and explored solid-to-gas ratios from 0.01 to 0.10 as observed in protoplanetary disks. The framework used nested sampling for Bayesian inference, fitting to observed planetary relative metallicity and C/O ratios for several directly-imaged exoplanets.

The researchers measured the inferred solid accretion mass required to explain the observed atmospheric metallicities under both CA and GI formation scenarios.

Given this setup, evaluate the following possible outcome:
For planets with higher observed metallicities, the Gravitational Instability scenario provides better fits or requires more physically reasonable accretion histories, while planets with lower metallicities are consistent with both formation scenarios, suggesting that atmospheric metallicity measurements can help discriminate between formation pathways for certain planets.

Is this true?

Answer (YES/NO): NO